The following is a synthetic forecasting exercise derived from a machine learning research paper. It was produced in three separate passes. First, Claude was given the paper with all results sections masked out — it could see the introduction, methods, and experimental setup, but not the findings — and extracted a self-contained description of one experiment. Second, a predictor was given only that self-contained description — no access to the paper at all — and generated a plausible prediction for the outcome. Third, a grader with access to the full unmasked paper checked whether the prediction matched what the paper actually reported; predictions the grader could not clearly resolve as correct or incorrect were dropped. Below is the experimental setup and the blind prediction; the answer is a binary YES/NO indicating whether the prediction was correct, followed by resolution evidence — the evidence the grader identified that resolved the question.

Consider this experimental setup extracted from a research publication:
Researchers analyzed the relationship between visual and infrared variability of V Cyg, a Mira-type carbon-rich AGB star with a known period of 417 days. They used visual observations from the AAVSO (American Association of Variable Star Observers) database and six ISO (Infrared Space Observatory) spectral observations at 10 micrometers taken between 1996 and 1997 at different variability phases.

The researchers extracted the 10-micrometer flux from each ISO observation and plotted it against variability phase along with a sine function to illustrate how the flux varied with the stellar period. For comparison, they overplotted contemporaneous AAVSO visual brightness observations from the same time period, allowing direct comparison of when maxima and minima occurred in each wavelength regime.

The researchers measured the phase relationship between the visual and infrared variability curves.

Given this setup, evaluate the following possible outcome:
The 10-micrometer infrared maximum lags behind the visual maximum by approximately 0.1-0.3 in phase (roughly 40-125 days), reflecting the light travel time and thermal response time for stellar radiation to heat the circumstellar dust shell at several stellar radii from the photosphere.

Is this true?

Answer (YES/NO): NO